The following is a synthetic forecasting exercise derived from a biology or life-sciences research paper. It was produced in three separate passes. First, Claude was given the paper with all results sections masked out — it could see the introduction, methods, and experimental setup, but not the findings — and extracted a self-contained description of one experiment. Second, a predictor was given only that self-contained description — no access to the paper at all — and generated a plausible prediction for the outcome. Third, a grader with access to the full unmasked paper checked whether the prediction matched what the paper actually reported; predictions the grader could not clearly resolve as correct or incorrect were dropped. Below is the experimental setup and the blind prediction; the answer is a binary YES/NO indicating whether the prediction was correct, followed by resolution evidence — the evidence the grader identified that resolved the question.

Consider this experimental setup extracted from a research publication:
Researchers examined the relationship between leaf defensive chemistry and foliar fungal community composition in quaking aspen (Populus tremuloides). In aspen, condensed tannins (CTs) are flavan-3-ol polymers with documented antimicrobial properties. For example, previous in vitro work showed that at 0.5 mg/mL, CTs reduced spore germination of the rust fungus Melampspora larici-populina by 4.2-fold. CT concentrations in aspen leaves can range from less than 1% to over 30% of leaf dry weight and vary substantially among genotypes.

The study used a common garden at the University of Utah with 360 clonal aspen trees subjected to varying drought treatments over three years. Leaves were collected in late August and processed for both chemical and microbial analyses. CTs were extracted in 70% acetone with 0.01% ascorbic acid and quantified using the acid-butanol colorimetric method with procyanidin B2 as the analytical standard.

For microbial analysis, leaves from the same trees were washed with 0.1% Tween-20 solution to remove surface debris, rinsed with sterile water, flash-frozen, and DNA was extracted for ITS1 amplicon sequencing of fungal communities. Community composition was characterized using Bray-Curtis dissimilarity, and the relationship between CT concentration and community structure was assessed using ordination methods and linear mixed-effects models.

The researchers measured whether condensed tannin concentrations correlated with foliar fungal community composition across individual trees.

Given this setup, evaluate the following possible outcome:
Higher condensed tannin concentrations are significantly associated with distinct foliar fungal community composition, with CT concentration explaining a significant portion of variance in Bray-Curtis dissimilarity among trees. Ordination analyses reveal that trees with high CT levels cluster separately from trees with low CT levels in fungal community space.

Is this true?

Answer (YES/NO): NO